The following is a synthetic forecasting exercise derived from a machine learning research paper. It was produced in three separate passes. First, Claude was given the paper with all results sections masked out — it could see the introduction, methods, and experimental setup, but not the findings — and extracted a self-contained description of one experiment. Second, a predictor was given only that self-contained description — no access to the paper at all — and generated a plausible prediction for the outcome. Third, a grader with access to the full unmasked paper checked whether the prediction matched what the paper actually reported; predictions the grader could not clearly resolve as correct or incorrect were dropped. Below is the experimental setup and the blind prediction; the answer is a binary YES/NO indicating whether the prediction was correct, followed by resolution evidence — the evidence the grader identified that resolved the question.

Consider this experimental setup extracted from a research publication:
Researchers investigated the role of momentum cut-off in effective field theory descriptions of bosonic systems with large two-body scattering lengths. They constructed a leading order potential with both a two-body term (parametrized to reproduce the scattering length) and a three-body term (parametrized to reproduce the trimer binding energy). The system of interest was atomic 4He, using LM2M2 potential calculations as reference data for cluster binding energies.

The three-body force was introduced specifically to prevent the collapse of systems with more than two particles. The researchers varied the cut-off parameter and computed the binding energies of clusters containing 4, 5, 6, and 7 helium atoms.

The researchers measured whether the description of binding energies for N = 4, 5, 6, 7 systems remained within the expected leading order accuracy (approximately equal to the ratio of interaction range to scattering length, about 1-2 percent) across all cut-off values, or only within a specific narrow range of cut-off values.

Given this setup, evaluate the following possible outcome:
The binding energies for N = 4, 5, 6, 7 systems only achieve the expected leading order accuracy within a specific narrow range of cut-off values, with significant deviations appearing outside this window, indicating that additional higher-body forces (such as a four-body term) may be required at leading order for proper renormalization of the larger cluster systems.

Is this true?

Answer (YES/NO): NO